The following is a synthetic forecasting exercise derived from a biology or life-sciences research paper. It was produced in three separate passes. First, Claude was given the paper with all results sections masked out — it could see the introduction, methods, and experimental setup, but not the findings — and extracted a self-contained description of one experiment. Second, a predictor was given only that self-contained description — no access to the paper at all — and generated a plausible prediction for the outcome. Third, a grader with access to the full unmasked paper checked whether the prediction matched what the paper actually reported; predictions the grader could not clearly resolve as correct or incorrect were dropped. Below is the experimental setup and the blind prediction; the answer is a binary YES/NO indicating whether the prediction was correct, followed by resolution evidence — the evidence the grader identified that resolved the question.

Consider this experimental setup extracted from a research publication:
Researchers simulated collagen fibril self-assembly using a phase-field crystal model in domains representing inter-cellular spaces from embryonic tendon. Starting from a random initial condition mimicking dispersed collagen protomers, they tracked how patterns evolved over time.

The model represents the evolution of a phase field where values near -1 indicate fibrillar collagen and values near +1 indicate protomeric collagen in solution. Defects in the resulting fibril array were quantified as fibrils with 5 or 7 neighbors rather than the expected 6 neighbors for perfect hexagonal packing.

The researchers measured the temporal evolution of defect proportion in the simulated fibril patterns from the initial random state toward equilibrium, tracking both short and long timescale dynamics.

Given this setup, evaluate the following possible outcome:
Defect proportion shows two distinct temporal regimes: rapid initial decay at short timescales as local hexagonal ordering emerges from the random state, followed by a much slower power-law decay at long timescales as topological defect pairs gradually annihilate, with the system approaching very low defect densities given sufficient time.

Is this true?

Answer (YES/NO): NO